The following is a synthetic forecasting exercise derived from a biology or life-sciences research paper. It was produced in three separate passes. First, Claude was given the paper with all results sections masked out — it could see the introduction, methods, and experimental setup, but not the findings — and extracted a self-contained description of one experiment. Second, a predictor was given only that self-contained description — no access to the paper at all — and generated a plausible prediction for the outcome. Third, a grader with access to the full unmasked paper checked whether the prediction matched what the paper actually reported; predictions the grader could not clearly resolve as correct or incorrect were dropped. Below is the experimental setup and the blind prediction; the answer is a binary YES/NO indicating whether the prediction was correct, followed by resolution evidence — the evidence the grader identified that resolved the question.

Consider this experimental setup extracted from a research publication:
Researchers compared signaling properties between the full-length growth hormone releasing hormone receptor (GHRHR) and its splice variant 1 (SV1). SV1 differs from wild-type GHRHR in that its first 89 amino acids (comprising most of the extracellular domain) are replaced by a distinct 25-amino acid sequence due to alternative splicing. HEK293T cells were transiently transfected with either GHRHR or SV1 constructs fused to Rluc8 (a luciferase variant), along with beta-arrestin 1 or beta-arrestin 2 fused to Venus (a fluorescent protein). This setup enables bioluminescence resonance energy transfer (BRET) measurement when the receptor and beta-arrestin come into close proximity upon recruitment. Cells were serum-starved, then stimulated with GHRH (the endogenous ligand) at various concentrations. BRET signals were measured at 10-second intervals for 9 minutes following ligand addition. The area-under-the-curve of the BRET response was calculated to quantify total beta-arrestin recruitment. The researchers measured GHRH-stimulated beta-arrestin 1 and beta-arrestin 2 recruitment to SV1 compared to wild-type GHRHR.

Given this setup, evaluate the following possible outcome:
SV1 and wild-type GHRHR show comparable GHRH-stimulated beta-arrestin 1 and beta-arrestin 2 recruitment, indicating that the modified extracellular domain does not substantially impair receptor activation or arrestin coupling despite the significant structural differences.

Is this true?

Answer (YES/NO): NO